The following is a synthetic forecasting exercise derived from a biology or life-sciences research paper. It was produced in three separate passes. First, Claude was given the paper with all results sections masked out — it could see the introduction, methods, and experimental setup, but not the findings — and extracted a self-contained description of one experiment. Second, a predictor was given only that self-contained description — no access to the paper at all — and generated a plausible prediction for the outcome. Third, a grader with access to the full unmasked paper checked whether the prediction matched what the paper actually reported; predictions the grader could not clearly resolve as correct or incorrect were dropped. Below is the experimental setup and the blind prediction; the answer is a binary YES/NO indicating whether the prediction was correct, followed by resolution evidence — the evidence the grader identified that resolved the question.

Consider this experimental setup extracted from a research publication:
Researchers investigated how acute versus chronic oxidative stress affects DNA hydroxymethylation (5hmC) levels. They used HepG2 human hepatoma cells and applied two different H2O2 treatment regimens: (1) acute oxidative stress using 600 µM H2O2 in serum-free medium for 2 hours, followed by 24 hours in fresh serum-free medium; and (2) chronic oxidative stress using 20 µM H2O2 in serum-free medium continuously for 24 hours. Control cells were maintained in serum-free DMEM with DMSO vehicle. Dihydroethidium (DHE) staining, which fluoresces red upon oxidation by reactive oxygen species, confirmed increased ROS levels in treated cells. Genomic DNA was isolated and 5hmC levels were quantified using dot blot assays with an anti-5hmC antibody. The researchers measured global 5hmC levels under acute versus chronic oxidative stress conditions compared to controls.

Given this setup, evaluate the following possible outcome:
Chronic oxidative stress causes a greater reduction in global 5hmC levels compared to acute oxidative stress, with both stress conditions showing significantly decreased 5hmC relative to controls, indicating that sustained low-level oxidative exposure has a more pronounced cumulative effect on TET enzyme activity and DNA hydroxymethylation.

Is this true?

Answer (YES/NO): NO